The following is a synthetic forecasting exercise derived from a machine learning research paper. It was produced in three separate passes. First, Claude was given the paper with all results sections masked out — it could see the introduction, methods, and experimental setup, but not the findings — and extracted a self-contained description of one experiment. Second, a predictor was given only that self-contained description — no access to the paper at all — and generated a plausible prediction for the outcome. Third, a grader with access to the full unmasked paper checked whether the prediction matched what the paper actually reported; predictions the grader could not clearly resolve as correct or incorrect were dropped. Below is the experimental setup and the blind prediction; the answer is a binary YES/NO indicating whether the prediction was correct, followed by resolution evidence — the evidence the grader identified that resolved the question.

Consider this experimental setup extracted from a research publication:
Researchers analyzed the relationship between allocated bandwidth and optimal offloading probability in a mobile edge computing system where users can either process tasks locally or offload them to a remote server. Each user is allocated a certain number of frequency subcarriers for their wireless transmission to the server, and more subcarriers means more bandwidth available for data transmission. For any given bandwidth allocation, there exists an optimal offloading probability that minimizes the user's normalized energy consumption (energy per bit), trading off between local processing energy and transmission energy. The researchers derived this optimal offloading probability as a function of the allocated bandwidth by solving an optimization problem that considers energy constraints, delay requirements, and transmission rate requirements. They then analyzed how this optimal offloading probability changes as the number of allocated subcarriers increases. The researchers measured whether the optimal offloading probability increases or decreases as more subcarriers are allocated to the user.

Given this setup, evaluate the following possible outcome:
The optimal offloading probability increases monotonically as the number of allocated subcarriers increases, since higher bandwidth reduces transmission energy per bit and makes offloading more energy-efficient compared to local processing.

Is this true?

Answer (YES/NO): YES